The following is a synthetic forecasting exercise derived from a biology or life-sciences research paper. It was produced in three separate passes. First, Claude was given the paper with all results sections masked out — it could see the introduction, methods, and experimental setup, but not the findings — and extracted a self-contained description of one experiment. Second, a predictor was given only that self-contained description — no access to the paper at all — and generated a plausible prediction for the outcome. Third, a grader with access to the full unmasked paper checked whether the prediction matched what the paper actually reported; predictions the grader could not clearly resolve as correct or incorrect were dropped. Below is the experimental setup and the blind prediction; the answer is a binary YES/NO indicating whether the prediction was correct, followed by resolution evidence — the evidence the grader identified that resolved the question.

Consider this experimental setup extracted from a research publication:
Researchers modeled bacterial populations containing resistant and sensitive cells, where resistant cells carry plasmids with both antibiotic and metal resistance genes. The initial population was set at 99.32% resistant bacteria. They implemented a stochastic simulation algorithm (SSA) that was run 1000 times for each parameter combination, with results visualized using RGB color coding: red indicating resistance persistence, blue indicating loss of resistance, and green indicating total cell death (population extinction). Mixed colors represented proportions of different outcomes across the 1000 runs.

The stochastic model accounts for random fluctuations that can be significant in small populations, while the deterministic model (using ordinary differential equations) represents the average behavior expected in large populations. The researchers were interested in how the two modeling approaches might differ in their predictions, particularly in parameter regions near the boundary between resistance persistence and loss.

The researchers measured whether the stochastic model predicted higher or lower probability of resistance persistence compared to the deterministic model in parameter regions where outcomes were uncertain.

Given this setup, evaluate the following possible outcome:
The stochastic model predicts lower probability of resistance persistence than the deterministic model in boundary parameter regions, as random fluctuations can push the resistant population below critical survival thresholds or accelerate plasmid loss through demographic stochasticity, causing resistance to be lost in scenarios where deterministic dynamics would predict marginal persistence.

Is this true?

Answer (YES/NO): NO